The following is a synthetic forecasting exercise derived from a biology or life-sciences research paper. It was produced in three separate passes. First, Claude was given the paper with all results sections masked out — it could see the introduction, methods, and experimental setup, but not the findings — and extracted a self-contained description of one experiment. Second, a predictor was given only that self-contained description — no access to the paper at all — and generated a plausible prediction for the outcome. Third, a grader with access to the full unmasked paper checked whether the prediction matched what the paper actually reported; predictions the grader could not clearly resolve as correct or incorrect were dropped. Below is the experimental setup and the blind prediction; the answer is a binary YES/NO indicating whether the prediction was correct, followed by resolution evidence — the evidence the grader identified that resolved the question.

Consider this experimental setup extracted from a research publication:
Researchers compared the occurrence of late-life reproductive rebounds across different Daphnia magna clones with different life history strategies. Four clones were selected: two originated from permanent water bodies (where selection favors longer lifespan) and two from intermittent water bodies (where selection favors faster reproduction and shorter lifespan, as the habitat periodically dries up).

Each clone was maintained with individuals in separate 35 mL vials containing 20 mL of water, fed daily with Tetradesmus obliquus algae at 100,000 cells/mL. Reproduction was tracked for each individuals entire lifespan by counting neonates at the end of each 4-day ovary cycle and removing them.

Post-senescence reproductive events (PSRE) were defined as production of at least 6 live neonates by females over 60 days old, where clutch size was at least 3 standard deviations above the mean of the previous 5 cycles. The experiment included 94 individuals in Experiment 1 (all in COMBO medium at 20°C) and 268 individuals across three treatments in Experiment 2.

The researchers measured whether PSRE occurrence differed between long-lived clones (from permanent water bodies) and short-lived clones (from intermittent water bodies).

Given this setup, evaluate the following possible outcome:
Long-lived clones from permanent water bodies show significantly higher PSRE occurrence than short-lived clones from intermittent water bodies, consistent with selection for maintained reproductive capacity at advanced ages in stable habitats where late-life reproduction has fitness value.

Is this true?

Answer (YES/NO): NO